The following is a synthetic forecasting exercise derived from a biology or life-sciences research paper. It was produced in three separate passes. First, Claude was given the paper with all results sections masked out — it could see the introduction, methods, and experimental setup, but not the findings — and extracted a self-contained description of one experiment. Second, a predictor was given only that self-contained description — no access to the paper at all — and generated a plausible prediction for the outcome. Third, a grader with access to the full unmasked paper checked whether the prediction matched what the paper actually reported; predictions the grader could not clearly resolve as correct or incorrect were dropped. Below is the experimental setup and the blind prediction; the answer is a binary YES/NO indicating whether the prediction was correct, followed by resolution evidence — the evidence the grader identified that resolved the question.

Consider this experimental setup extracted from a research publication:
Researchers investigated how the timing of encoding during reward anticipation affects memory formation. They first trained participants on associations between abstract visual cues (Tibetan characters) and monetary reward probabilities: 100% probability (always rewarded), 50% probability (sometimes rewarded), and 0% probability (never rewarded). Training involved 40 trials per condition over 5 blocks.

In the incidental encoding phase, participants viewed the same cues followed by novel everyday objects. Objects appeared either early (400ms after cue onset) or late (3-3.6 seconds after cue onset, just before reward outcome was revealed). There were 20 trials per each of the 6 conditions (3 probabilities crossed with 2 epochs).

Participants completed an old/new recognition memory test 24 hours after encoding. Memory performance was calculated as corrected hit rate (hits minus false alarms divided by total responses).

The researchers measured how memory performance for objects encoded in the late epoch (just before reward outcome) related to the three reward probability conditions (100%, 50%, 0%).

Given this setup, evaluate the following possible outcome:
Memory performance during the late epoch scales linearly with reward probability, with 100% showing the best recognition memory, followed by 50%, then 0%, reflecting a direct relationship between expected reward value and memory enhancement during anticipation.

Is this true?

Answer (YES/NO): NO